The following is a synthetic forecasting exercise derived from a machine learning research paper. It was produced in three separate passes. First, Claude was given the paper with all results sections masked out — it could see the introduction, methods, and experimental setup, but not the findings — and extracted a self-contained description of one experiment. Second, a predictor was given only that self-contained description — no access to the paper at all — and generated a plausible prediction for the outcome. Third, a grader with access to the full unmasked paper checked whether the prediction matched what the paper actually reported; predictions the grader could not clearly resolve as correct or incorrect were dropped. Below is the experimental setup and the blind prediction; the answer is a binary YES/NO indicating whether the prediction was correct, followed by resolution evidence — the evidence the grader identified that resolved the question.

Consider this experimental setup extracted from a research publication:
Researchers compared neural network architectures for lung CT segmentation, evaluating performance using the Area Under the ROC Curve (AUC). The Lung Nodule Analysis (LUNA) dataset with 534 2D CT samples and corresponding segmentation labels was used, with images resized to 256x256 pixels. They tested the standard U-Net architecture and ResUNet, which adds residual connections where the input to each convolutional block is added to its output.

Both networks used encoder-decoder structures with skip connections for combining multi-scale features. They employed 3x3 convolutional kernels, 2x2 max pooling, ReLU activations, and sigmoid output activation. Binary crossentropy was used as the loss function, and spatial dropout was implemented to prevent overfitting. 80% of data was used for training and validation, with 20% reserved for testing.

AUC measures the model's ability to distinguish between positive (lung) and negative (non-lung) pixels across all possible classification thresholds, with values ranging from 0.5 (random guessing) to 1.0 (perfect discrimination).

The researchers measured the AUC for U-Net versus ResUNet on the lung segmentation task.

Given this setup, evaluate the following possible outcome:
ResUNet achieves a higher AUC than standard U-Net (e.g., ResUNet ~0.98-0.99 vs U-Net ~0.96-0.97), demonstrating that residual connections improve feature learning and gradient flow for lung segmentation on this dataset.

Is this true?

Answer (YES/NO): NO